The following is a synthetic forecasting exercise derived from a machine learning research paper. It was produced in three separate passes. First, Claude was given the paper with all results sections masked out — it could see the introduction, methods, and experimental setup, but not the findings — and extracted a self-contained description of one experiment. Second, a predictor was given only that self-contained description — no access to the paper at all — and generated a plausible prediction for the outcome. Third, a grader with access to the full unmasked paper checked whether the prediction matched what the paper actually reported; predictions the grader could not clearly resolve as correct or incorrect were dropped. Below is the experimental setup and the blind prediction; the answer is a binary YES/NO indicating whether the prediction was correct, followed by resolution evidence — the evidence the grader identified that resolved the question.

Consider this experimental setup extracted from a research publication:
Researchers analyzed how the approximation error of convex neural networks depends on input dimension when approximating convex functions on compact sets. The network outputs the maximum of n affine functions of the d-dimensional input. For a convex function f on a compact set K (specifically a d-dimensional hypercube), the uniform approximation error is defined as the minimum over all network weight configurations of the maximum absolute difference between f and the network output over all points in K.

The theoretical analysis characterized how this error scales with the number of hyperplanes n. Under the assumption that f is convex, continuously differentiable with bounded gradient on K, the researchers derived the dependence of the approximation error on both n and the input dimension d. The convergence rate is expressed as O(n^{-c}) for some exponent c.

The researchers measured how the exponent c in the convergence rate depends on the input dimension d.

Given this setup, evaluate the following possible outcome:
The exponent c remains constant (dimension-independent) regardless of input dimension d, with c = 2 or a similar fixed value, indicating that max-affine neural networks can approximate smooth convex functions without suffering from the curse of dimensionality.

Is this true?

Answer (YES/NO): NO